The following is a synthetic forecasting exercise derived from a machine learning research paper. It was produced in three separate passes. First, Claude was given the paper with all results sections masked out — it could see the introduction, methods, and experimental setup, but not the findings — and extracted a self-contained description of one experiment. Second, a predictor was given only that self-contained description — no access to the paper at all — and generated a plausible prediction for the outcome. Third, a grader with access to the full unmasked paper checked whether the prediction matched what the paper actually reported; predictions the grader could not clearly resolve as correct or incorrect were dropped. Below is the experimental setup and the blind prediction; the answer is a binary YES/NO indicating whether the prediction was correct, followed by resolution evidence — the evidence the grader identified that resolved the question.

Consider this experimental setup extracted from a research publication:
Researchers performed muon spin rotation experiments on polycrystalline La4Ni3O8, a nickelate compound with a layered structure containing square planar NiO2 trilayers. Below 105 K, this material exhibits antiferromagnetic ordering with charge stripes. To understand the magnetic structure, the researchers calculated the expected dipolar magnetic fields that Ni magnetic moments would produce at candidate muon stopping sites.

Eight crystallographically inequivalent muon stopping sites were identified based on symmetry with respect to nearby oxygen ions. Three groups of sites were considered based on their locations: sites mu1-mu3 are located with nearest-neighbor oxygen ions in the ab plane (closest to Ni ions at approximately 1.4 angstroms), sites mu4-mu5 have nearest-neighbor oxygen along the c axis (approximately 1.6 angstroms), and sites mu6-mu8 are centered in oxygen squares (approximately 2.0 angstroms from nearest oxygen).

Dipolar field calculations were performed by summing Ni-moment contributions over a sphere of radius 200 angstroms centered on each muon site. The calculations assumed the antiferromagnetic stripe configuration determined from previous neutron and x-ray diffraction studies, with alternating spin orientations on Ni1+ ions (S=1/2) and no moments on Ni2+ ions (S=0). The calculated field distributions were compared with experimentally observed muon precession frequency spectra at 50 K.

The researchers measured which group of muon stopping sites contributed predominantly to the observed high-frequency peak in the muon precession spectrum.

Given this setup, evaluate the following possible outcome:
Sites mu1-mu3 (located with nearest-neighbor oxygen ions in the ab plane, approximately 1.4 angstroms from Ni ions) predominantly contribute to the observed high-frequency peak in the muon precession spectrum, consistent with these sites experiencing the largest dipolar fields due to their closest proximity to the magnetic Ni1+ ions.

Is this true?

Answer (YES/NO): YES